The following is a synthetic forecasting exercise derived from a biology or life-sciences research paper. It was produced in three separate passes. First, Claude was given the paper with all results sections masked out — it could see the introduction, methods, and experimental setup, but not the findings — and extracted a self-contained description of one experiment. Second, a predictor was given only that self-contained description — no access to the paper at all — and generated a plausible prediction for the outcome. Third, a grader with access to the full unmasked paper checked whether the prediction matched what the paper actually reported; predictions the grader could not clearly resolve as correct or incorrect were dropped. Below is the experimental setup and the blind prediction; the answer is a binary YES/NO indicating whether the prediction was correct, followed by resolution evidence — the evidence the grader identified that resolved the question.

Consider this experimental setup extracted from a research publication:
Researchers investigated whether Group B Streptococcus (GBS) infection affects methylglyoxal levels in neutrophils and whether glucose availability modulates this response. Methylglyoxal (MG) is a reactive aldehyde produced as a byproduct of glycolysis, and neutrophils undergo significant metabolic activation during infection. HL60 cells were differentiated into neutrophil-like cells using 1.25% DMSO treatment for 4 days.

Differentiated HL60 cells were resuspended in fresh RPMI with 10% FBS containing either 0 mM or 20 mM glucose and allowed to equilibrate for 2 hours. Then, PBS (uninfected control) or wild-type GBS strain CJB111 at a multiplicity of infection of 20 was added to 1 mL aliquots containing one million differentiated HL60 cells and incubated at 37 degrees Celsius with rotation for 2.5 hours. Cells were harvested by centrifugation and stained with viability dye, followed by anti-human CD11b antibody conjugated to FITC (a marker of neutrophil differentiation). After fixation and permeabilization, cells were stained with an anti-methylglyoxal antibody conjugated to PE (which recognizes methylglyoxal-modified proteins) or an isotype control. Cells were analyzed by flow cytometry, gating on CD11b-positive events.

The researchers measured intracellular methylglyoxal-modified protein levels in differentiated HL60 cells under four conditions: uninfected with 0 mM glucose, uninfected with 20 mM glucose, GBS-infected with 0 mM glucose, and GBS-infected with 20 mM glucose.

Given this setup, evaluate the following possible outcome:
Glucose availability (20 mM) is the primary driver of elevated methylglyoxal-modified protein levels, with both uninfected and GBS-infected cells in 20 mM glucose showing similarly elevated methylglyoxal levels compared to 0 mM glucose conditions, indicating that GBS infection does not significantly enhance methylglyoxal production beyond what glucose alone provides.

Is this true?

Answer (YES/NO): NO